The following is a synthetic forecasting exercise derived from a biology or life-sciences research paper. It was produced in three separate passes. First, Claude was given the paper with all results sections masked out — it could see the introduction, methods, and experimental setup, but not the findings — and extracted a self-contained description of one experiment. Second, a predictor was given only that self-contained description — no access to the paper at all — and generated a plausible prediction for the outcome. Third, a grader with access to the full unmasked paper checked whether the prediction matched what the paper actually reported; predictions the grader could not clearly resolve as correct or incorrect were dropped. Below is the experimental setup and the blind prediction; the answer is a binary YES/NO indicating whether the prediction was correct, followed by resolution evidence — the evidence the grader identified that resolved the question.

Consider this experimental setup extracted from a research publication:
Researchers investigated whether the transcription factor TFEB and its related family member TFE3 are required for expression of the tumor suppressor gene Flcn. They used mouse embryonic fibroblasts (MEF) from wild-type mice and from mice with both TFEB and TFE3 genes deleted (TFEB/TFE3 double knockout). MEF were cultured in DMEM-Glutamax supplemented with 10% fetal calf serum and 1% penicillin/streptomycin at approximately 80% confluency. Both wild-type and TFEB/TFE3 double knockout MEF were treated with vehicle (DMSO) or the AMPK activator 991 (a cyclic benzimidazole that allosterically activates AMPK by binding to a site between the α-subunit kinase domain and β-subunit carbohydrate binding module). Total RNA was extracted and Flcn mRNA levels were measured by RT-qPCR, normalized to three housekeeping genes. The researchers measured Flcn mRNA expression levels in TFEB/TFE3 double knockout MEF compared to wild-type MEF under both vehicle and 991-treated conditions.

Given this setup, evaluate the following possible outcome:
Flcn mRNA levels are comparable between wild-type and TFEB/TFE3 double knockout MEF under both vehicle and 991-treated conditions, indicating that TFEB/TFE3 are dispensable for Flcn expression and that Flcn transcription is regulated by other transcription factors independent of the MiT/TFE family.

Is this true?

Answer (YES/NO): NO